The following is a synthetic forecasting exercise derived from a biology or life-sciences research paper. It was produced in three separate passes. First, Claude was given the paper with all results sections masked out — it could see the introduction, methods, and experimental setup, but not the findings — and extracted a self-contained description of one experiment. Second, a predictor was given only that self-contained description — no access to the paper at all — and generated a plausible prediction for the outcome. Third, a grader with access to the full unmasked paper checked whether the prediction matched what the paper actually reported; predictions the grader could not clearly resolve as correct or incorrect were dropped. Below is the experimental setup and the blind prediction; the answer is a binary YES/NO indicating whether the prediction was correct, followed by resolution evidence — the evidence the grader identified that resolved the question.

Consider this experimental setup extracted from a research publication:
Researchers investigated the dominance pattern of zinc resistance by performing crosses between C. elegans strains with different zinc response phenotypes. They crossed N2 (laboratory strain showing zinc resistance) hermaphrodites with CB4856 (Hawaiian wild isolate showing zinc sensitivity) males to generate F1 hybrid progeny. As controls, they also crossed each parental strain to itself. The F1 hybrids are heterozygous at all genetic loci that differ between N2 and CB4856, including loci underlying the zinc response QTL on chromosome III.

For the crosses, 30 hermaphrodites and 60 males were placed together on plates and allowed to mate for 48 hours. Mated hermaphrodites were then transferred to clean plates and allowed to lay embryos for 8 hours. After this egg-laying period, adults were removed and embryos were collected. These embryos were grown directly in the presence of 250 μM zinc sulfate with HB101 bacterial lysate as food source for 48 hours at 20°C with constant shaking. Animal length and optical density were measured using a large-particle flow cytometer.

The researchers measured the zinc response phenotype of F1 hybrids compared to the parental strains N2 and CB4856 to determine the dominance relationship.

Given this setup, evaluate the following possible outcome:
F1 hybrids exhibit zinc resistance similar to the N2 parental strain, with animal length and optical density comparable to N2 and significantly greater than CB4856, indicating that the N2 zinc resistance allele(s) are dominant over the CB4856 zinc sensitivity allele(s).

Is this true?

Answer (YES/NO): NO